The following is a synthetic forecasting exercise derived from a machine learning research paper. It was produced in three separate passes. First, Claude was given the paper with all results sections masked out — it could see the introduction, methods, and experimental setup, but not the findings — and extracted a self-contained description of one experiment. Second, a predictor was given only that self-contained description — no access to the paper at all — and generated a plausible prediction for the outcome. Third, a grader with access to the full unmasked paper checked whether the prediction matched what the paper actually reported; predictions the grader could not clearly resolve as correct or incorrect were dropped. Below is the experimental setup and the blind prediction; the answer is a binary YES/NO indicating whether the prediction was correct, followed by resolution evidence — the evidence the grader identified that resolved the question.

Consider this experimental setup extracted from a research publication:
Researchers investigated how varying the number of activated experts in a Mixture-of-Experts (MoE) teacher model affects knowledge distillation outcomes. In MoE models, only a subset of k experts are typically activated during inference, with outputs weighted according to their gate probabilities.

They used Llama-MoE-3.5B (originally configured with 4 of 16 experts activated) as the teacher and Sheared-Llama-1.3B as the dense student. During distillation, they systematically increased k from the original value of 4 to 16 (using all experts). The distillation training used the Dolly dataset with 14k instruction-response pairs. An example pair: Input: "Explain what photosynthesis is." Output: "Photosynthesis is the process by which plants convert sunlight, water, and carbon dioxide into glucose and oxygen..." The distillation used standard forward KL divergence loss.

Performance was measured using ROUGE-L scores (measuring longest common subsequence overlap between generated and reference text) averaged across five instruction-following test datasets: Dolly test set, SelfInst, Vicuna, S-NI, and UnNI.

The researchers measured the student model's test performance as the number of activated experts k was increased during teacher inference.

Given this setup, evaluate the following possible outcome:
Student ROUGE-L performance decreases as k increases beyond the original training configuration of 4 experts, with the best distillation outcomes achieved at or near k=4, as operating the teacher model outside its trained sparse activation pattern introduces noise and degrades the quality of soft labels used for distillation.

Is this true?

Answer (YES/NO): NO